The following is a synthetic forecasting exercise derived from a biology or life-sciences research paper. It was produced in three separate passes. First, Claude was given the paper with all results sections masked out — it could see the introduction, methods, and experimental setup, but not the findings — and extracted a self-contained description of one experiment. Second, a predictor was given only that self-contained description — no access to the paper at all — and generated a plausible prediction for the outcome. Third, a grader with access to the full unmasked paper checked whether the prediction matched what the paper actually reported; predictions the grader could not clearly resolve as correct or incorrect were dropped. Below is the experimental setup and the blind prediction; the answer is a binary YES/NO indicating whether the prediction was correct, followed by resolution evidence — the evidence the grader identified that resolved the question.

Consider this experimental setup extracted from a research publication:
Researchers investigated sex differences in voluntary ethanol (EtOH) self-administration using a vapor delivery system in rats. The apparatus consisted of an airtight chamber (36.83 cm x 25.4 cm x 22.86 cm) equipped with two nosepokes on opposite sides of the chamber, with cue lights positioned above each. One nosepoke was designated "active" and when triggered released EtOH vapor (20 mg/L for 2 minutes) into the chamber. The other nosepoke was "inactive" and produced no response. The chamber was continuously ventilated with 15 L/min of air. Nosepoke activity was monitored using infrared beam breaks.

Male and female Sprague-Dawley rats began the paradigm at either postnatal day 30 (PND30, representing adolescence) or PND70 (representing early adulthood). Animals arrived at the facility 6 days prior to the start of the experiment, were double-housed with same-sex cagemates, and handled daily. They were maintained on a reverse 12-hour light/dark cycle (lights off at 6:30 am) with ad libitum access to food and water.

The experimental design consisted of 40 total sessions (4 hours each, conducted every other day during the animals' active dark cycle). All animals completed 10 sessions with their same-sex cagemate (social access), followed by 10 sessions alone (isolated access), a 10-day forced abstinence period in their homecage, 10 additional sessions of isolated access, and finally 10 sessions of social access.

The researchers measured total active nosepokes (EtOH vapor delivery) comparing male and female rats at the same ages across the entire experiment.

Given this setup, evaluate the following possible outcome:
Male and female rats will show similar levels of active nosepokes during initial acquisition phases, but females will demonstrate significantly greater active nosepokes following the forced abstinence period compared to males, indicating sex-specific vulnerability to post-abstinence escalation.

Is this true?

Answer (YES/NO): NO